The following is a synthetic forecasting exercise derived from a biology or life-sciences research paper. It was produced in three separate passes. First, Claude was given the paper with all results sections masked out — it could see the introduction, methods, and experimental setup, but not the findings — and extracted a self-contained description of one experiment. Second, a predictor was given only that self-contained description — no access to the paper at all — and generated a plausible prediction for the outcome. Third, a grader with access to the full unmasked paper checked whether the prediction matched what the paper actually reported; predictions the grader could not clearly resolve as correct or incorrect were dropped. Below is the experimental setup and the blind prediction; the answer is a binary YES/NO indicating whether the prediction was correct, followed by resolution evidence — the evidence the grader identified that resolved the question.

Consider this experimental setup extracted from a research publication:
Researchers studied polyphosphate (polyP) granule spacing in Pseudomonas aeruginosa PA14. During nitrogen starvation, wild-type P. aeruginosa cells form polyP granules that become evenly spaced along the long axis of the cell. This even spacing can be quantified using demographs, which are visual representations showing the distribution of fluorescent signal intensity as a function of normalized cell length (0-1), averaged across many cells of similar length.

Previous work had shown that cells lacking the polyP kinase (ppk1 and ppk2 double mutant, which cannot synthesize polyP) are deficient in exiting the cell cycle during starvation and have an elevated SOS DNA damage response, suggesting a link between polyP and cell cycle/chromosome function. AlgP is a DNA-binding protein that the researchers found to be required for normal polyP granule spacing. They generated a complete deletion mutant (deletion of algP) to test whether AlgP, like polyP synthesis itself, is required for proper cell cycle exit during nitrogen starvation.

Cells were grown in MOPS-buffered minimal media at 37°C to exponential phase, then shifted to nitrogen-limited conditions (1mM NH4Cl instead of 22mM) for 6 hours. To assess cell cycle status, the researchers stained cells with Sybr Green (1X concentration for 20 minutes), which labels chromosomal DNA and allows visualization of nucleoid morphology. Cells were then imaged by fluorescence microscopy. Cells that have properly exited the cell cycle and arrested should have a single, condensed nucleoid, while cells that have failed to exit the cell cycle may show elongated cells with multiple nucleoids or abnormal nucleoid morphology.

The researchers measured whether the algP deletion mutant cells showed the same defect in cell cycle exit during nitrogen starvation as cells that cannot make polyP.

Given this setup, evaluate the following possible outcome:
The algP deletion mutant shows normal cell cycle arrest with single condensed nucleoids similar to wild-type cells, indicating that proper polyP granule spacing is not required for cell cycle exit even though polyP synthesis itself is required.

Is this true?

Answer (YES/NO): YES